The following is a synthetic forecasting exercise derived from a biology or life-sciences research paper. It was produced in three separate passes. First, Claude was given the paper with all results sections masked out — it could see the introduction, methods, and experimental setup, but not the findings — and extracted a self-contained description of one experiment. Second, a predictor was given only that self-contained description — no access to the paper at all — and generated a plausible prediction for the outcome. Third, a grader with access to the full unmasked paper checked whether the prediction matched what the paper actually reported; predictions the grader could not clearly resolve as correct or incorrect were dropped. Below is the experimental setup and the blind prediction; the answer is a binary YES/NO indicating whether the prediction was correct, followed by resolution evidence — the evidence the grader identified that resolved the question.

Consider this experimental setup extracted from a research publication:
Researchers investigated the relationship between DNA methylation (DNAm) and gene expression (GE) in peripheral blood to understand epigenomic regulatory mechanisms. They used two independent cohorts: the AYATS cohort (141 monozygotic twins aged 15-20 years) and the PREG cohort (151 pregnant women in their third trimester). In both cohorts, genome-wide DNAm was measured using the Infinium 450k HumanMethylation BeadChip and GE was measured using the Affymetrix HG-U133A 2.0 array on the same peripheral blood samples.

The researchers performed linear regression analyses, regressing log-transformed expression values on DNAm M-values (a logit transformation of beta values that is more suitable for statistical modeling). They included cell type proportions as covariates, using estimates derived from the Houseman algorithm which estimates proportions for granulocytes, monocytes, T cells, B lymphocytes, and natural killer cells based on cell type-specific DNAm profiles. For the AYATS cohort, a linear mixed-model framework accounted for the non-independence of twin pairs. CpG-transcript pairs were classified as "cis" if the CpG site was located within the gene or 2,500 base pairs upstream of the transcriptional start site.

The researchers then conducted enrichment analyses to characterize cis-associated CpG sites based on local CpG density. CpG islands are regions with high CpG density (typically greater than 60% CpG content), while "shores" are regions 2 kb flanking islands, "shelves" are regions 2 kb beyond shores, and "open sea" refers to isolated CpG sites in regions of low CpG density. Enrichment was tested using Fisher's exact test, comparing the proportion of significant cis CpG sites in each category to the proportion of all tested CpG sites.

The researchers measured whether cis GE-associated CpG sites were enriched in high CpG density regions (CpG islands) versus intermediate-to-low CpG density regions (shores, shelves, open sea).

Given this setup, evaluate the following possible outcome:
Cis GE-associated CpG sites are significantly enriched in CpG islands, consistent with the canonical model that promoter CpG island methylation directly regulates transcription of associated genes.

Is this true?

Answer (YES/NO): NO